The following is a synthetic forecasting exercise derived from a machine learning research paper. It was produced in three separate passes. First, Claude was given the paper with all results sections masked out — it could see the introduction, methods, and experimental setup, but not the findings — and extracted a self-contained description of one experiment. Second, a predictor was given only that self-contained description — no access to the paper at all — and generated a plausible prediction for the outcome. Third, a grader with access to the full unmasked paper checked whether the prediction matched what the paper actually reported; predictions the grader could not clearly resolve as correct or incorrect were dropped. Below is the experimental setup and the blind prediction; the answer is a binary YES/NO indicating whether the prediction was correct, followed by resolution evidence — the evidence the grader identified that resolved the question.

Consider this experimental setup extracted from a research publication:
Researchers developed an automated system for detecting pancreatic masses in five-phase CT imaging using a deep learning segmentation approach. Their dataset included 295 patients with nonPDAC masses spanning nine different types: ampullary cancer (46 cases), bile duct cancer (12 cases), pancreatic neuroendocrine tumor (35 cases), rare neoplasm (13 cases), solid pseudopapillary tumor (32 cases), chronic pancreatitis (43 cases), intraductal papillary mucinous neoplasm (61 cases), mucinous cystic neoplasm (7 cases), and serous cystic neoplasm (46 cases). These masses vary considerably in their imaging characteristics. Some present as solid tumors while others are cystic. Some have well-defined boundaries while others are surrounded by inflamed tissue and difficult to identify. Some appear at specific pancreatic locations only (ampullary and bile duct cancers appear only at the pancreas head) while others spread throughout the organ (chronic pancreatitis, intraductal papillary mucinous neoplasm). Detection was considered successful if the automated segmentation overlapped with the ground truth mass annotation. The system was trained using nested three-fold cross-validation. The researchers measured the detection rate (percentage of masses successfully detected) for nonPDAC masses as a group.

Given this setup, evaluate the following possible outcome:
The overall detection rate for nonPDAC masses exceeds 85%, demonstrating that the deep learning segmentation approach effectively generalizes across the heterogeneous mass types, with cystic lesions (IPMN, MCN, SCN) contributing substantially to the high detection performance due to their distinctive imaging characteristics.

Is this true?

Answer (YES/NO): NO